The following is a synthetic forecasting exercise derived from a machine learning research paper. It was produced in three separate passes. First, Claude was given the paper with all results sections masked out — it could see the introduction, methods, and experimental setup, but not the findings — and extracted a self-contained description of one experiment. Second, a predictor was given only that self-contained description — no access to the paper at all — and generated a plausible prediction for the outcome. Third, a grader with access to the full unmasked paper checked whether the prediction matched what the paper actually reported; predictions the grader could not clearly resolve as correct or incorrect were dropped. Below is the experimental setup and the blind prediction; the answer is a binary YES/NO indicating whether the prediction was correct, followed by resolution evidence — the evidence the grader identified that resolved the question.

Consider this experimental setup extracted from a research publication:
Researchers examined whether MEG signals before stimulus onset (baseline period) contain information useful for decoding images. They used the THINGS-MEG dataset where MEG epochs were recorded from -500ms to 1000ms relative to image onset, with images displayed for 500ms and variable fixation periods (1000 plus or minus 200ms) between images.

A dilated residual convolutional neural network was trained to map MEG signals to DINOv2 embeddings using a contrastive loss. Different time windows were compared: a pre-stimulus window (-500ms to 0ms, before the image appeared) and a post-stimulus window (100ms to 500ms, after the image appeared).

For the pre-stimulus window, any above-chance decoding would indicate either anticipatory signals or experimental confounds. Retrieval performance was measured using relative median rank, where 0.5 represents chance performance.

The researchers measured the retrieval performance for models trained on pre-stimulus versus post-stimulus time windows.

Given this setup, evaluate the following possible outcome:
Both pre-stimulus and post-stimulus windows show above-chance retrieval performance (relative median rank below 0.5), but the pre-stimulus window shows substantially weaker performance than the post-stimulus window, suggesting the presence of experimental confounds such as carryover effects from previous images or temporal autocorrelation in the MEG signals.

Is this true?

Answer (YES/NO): NO